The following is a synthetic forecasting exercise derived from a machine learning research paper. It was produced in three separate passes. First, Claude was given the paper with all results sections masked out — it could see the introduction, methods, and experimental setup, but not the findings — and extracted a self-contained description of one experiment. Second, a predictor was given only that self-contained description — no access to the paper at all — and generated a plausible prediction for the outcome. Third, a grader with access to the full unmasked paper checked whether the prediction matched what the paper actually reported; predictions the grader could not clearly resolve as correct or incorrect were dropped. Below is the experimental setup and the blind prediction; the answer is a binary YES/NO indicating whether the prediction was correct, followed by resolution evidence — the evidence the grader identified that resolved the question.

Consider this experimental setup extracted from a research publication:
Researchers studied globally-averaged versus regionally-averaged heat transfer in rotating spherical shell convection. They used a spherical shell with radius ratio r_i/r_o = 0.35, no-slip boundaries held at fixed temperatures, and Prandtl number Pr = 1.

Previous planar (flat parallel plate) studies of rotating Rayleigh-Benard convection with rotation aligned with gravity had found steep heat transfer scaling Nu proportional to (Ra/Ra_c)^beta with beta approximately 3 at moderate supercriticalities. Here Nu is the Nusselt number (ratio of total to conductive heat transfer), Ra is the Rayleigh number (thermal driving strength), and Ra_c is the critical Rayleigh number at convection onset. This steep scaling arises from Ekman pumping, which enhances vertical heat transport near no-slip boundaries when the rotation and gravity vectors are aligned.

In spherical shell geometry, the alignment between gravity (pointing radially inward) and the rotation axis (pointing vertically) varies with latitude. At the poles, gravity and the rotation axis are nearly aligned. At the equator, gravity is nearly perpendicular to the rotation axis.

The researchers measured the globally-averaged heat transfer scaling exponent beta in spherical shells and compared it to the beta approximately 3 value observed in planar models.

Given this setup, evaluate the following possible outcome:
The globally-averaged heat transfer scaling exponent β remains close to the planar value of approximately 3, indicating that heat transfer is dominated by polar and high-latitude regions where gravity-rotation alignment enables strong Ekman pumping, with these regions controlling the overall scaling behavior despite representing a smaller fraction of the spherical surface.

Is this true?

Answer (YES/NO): NO